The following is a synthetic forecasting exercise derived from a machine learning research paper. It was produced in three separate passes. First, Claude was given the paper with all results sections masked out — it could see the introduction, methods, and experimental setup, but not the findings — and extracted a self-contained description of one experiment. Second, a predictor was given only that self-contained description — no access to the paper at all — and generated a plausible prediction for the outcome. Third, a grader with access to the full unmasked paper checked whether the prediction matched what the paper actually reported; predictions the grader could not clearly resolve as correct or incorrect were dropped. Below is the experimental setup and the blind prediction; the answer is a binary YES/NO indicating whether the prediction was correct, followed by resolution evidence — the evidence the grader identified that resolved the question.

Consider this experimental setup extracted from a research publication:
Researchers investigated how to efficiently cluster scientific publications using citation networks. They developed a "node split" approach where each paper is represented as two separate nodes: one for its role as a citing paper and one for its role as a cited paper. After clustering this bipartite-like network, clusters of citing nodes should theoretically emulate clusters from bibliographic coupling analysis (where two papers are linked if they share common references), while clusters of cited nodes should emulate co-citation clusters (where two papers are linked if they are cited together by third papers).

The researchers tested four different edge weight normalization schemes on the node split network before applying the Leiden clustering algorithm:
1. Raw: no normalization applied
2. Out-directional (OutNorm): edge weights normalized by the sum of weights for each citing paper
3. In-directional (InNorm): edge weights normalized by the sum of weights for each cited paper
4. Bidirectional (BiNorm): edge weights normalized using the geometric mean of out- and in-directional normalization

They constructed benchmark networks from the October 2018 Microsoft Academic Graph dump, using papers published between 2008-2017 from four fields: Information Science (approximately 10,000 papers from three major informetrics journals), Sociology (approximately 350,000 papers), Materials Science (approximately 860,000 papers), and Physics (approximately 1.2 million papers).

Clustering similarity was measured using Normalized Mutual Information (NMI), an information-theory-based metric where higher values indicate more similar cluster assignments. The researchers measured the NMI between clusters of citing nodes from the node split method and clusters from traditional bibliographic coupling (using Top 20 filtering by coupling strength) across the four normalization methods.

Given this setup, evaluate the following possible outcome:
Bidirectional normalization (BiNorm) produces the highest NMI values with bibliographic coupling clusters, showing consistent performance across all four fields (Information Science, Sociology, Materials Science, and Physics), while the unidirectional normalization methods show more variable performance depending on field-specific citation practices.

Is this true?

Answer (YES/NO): NO